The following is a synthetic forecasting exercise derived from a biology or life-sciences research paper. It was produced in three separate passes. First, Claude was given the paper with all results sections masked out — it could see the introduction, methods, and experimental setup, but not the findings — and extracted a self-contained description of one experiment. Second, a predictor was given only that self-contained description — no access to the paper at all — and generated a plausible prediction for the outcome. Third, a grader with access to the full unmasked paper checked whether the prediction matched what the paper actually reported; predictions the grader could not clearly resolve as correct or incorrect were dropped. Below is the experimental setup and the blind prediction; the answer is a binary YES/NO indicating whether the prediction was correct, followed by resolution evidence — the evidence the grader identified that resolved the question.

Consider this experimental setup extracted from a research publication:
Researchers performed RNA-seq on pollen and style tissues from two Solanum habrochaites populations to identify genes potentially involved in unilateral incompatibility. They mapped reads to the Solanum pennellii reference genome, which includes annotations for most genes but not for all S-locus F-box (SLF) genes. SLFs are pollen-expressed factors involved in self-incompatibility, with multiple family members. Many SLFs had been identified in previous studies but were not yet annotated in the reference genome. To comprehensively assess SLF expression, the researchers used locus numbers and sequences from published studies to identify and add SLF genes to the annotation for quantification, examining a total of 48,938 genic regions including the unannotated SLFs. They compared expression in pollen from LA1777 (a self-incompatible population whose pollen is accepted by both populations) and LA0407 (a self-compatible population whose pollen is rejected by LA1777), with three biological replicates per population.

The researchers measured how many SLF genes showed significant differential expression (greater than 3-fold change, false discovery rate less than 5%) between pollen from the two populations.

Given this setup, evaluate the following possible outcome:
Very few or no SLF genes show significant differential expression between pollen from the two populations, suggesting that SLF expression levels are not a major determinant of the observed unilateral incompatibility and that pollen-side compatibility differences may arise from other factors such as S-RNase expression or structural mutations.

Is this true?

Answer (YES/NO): YES